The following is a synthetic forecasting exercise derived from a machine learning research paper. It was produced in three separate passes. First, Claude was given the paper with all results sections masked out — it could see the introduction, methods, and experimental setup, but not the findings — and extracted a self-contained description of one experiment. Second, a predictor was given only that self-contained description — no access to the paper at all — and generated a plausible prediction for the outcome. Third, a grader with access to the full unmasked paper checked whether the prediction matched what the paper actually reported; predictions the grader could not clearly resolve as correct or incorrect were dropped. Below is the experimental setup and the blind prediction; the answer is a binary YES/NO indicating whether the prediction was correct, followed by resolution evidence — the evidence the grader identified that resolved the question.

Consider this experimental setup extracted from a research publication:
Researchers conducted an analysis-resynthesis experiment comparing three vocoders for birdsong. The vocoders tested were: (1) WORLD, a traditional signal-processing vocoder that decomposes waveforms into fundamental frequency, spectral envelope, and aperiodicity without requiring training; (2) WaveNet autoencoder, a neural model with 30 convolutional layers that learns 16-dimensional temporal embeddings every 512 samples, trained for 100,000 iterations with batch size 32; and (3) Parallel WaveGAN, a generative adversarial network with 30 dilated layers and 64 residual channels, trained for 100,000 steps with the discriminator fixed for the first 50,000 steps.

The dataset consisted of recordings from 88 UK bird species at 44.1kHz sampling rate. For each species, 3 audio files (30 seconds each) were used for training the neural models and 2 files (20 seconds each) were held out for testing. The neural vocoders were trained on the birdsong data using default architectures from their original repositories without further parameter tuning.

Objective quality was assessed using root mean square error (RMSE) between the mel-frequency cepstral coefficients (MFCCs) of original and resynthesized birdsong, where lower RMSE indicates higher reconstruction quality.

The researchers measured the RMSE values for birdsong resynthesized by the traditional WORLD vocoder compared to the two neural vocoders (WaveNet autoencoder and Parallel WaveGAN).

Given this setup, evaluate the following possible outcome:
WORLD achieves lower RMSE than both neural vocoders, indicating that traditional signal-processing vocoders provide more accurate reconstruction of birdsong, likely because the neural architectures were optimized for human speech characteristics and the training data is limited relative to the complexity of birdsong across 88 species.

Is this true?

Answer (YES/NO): YES